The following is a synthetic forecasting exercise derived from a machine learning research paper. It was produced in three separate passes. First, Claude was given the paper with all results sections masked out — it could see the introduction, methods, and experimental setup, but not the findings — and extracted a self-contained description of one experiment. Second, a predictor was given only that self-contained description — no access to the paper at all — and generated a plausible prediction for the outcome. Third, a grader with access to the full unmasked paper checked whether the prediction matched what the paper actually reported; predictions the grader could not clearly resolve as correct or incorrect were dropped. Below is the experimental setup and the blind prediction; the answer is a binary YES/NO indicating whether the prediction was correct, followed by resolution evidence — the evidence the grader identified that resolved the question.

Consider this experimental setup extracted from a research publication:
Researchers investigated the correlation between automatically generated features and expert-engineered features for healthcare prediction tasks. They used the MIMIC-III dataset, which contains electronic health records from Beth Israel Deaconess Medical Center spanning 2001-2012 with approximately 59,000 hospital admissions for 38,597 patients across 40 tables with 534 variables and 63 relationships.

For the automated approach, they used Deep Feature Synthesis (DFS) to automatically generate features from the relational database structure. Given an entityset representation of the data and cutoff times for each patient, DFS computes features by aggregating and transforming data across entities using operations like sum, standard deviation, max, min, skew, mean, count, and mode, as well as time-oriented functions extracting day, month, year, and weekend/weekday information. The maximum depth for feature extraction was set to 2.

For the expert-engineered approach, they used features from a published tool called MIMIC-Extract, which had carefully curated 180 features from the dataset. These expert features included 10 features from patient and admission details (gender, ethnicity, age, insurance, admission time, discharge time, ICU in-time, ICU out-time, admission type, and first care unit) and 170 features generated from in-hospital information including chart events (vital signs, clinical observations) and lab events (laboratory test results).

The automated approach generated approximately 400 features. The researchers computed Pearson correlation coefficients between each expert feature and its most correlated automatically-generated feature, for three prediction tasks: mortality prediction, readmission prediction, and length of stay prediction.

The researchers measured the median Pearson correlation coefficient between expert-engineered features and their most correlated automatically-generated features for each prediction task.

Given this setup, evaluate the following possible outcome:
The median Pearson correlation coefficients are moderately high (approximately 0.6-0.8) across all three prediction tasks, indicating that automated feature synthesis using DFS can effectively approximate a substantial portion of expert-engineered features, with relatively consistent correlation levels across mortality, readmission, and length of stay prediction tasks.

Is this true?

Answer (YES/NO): NO